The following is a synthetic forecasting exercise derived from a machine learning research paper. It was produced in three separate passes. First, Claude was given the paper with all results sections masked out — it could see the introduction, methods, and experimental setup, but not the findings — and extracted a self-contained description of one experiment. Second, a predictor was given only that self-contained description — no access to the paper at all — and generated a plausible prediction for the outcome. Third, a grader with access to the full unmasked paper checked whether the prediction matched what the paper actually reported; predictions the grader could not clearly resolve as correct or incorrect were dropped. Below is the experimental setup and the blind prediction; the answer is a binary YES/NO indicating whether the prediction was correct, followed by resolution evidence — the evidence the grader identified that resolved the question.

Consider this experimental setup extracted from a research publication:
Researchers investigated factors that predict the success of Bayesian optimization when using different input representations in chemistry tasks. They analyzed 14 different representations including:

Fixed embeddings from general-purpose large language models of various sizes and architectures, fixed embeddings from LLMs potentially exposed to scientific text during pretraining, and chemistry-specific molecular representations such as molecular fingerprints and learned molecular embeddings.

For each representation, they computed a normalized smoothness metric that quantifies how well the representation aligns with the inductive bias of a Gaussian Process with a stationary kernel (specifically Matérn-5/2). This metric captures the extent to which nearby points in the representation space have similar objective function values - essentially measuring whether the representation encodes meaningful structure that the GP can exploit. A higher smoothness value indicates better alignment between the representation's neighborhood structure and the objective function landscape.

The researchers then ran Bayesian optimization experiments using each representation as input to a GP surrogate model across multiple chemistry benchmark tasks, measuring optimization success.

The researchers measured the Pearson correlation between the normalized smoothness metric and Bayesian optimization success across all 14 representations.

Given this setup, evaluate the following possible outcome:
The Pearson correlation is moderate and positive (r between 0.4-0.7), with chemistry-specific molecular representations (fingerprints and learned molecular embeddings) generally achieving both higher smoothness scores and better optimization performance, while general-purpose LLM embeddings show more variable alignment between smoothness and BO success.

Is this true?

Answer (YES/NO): NO